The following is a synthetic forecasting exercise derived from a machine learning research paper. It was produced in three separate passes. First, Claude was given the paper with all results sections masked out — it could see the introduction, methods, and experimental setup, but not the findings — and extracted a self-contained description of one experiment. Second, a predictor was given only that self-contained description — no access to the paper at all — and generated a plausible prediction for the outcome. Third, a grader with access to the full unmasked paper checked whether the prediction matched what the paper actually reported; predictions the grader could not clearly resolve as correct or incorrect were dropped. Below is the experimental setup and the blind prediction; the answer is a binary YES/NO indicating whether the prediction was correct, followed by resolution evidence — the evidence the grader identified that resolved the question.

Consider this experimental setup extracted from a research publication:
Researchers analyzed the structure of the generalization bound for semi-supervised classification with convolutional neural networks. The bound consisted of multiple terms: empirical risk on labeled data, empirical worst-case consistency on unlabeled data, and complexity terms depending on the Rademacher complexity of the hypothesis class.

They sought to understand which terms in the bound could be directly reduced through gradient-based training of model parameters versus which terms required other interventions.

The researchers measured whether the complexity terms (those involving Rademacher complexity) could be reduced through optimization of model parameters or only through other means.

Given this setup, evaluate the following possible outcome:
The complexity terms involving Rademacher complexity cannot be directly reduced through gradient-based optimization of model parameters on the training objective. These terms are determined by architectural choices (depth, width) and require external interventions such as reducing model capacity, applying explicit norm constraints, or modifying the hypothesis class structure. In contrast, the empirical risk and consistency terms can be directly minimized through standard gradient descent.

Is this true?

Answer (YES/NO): YES